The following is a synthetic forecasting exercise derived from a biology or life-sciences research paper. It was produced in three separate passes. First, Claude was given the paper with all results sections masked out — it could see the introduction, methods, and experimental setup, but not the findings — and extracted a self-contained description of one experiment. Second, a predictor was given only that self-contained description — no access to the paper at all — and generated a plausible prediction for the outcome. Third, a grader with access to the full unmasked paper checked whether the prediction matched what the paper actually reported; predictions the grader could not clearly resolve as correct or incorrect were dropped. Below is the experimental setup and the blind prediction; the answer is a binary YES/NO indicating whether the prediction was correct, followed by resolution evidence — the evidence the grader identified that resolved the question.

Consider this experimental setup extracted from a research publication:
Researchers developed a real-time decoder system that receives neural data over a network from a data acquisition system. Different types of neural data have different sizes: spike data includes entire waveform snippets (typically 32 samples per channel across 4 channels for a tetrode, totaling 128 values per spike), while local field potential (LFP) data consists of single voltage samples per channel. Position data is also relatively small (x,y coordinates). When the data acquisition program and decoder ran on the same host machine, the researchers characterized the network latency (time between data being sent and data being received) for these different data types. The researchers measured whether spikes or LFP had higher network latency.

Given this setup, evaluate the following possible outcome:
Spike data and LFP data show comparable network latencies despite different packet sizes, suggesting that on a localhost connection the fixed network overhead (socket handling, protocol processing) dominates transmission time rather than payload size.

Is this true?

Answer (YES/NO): NO